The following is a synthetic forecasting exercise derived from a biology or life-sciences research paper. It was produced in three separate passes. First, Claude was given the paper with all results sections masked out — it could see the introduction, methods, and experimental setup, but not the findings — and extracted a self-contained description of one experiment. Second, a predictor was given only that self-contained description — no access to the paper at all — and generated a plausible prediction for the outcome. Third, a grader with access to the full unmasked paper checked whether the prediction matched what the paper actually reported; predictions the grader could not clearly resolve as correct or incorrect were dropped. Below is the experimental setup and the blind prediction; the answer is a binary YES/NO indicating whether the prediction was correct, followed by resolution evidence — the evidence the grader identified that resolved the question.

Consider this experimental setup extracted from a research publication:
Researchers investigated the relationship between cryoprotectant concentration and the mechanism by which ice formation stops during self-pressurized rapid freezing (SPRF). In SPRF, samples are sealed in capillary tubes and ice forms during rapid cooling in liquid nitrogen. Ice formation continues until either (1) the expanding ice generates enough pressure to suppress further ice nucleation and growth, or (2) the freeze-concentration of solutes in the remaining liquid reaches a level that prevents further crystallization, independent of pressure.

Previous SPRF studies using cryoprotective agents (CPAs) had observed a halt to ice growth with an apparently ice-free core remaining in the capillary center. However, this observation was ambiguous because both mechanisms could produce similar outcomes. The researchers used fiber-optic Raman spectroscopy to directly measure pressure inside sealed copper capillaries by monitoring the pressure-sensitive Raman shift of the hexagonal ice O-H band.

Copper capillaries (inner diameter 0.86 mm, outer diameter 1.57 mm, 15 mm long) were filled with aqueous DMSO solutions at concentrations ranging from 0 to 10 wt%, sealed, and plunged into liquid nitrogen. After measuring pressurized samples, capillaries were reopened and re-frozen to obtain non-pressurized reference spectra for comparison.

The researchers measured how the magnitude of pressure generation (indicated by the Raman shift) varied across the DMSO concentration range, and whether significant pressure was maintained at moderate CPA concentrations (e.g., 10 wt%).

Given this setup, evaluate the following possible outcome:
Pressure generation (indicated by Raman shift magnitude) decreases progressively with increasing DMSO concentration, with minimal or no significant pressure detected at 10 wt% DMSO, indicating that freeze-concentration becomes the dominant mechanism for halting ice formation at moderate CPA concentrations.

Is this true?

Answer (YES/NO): NO